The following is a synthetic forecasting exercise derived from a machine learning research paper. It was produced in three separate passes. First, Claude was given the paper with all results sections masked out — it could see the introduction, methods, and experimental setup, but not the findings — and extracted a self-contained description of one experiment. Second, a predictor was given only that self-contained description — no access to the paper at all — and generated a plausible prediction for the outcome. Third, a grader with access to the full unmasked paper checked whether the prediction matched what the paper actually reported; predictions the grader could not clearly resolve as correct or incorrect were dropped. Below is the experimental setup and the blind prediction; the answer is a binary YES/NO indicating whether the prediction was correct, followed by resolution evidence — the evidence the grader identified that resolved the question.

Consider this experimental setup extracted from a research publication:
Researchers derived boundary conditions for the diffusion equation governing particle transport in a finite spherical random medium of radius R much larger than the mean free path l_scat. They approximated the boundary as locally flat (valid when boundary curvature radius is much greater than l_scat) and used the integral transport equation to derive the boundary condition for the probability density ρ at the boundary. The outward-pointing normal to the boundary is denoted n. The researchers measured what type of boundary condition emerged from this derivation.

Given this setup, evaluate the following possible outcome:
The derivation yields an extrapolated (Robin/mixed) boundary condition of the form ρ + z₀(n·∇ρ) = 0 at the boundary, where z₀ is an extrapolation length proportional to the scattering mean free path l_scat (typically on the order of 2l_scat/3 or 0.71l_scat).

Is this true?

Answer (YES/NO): YES